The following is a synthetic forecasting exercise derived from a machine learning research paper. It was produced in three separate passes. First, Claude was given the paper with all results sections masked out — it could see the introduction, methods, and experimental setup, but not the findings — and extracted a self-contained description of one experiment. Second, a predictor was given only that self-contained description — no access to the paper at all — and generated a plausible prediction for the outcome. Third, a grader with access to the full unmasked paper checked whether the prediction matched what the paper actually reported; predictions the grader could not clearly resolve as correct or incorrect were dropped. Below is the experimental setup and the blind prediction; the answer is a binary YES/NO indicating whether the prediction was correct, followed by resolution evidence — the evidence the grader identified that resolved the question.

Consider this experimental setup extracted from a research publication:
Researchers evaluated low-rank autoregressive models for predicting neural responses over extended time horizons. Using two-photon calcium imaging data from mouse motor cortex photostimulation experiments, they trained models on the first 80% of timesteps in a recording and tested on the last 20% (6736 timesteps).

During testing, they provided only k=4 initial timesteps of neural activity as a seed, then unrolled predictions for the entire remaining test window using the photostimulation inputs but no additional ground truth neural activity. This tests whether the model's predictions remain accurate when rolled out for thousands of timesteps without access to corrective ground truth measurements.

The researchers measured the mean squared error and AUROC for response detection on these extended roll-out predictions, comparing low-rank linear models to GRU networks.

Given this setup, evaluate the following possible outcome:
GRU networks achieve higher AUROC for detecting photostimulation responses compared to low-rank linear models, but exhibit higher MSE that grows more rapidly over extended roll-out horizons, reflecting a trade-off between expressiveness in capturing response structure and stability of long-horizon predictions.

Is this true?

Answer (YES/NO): NO